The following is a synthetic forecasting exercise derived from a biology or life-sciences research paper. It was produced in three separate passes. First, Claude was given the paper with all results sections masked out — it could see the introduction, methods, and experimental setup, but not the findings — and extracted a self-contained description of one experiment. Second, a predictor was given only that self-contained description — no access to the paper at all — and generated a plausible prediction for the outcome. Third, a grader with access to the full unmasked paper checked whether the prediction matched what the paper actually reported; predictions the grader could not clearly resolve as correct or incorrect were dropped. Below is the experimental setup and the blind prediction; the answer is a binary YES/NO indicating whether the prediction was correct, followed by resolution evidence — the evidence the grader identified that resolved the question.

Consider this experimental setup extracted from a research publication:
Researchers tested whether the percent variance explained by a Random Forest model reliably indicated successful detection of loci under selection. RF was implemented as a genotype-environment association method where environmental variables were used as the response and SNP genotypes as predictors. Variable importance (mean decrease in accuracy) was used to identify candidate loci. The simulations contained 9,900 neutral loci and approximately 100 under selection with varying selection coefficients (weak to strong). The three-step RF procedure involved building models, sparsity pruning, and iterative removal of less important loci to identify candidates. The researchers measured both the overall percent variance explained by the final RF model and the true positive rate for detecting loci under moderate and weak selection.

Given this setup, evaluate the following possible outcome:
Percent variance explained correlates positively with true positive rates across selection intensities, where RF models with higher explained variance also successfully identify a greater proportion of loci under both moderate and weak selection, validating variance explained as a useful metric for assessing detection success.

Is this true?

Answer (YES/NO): NO